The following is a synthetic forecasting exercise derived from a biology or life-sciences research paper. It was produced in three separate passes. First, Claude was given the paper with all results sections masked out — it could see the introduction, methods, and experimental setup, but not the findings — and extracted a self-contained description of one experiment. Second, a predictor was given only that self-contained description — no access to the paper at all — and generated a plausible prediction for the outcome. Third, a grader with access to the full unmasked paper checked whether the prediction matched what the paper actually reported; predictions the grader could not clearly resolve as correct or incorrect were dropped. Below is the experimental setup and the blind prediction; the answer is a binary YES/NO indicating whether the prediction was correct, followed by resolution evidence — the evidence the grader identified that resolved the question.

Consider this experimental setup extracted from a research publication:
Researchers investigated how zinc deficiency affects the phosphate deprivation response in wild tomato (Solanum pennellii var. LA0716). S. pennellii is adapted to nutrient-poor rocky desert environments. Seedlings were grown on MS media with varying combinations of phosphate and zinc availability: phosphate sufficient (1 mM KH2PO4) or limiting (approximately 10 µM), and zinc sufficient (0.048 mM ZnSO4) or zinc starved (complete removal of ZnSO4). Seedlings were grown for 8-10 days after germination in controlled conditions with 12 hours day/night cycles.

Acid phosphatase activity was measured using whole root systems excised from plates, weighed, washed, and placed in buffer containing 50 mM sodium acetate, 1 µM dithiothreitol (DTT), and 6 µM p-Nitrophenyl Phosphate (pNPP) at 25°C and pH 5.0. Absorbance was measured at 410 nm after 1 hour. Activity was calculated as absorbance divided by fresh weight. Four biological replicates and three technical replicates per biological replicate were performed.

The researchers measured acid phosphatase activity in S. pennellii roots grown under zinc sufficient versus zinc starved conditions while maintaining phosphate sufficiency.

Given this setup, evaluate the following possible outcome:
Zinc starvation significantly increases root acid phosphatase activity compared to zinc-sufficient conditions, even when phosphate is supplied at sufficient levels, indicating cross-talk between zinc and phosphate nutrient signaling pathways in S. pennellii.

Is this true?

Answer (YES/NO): NO